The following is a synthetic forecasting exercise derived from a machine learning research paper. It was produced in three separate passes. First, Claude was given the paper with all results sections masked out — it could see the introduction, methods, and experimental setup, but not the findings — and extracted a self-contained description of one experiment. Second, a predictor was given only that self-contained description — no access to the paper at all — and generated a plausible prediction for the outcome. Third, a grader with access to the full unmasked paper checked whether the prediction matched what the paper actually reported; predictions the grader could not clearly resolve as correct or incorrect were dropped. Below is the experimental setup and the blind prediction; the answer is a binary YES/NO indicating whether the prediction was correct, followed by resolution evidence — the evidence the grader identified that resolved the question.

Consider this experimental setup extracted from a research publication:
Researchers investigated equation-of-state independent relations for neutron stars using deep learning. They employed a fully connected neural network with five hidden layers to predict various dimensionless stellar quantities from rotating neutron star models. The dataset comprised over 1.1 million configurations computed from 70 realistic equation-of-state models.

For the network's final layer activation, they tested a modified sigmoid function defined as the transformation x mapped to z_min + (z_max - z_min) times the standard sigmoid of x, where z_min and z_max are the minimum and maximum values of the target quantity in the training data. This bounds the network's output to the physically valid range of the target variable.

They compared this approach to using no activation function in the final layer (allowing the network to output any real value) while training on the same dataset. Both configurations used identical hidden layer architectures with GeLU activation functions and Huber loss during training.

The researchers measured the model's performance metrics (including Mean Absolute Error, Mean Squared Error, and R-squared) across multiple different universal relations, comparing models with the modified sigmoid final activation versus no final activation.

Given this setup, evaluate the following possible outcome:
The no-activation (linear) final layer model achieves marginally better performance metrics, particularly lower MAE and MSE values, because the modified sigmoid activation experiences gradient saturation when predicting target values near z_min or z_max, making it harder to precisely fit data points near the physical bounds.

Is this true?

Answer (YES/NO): NO